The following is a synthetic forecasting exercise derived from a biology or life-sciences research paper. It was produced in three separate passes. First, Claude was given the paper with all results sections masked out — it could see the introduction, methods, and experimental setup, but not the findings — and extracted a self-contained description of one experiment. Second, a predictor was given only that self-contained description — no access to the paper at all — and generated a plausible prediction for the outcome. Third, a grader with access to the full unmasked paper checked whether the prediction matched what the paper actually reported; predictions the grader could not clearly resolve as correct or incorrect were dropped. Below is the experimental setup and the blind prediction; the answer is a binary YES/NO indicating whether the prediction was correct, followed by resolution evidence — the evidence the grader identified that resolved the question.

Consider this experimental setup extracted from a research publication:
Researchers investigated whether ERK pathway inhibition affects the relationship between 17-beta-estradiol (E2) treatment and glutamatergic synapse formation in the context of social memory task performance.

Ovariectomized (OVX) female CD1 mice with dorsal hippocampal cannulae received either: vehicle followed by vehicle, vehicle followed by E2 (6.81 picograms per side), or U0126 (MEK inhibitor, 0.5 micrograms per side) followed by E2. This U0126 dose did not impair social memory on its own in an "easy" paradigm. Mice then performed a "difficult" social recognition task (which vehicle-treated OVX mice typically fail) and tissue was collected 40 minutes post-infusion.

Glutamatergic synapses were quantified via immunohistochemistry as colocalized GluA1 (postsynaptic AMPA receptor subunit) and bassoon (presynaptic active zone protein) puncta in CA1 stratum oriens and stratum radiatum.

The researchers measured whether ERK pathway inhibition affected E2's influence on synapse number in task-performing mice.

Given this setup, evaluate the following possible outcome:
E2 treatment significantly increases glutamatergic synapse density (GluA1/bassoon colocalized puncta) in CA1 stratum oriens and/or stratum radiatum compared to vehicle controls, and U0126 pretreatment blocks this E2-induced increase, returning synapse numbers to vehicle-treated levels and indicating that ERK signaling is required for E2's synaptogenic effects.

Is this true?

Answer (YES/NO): YES